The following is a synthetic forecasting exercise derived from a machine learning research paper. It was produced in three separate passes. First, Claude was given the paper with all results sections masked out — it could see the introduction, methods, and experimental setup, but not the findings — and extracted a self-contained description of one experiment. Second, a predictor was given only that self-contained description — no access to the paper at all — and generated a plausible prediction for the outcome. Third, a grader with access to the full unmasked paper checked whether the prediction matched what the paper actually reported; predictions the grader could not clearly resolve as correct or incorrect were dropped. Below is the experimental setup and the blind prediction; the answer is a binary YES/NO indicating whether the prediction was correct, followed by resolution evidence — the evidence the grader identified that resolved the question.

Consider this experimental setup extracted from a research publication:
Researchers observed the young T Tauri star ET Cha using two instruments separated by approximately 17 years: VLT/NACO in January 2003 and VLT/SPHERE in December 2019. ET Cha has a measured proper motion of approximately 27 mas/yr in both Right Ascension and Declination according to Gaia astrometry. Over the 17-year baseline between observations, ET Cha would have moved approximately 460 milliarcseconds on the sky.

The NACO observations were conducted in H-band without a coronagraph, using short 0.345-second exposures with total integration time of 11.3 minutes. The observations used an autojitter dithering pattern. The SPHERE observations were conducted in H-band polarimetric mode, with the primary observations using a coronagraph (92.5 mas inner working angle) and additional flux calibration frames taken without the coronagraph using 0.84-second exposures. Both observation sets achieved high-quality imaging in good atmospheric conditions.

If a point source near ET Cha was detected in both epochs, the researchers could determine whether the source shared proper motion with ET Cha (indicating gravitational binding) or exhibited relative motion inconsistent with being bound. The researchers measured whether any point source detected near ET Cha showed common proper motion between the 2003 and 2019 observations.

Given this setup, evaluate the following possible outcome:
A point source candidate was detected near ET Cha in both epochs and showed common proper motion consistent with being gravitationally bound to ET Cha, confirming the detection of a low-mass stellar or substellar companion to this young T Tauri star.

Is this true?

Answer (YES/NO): YES